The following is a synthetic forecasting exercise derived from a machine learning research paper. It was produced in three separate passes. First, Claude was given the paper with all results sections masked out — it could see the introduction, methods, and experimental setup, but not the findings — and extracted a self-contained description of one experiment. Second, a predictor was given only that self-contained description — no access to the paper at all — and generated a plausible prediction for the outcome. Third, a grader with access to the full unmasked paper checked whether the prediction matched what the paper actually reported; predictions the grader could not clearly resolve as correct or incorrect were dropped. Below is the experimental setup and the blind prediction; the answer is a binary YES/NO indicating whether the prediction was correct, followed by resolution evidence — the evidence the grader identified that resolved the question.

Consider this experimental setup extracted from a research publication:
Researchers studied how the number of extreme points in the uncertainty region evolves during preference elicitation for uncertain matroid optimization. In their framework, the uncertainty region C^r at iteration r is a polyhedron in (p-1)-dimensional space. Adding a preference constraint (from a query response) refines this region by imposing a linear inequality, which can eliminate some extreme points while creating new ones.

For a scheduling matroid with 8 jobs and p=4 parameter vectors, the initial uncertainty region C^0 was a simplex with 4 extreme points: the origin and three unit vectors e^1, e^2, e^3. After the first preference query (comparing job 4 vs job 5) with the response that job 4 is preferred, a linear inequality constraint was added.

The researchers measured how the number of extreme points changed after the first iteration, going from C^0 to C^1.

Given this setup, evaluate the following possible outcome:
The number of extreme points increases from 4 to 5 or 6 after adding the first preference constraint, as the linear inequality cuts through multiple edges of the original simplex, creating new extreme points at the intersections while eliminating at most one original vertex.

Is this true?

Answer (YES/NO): YES